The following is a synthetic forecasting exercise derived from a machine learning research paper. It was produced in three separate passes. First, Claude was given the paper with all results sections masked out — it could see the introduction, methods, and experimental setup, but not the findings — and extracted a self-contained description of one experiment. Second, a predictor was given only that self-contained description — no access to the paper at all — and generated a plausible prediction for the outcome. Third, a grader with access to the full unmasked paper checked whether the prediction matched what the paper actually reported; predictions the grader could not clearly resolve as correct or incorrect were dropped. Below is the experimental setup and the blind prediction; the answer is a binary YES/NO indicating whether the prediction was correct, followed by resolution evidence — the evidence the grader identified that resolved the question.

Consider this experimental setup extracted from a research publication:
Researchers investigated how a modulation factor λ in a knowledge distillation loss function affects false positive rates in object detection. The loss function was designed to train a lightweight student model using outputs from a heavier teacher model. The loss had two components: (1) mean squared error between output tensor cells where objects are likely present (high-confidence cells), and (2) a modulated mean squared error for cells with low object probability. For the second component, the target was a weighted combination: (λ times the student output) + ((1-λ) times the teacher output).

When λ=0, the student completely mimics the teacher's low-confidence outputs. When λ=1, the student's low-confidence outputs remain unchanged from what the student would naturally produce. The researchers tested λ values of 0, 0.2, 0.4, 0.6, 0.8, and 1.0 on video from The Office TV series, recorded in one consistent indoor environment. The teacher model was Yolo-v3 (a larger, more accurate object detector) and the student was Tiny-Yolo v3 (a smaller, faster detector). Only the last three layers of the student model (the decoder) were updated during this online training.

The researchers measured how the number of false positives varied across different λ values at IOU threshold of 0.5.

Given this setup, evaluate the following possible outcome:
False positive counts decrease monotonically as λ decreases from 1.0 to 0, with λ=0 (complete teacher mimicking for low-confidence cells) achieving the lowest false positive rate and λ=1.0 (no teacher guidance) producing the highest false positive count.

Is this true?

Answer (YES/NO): NO